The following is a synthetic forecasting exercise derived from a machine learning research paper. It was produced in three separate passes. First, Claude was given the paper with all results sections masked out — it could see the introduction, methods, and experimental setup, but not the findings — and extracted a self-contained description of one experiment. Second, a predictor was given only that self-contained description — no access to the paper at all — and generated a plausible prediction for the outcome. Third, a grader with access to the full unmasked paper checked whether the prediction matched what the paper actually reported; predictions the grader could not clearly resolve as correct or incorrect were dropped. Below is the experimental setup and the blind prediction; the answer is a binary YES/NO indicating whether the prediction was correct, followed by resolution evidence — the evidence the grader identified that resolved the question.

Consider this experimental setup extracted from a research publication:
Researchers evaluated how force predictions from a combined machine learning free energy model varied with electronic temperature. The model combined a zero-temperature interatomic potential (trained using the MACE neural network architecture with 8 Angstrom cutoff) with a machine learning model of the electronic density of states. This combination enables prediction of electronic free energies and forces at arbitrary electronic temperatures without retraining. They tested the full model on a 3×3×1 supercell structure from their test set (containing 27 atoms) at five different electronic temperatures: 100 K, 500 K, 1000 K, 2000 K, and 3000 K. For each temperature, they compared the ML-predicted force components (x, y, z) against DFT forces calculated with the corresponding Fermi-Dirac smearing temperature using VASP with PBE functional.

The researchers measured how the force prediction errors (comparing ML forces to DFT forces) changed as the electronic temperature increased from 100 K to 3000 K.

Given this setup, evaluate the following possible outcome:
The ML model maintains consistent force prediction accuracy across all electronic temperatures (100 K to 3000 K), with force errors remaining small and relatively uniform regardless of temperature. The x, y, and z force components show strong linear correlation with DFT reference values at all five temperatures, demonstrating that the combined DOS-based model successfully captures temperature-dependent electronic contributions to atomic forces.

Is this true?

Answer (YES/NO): NO